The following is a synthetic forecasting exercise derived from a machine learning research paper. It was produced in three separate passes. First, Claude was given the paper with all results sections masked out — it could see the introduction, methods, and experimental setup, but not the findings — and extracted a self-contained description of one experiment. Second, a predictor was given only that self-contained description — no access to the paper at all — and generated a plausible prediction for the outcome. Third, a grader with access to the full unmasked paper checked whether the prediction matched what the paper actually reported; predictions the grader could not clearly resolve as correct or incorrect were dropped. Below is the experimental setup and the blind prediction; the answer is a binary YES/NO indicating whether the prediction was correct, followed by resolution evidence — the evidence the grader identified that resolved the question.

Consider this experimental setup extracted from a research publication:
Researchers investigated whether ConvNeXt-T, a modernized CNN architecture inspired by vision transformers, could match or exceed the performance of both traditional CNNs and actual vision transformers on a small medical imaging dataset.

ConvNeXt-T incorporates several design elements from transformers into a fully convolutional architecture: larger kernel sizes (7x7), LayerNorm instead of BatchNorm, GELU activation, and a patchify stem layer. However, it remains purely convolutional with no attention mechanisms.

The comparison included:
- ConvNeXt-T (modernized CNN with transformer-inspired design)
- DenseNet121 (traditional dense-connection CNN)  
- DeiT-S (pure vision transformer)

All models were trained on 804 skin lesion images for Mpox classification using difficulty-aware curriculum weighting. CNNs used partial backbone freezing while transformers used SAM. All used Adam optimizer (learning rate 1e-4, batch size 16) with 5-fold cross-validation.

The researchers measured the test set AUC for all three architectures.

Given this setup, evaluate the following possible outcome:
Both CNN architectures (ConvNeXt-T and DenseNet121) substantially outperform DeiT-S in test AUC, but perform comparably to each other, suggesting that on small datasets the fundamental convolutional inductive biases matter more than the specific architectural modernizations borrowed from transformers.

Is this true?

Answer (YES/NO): NO